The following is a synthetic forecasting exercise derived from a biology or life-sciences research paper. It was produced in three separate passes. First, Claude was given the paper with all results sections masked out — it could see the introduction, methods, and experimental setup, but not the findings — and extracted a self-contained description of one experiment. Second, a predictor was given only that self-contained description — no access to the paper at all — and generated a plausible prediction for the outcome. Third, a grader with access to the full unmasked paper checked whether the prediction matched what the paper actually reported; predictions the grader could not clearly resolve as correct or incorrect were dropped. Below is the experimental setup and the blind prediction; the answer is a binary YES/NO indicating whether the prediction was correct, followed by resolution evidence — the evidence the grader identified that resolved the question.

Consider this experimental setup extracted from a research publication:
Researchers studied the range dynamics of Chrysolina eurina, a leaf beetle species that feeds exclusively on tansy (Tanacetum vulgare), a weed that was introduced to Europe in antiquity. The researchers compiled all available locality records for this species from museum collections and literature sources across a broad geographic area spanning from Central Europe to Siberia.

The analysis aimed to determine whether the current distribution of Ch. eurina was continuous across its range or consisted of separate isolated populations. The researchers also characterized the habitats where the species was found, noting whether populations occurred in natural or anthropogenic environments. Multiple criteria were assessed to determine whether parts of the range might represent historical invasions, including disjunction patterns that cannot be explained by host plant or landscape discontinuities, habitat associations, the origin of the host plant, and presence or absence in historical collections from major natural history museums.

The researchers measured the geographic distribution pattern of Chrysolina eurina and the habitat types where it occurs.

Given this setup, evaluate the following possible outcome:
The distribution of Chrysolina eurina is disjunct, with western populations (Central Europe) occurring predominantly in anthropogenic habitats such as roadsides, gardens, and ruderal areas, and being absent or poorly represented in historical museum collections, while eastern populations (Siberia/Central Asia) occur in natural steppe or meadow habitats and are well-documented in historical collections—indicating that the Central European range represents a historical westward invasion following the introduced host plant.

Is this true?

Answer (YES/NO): NO